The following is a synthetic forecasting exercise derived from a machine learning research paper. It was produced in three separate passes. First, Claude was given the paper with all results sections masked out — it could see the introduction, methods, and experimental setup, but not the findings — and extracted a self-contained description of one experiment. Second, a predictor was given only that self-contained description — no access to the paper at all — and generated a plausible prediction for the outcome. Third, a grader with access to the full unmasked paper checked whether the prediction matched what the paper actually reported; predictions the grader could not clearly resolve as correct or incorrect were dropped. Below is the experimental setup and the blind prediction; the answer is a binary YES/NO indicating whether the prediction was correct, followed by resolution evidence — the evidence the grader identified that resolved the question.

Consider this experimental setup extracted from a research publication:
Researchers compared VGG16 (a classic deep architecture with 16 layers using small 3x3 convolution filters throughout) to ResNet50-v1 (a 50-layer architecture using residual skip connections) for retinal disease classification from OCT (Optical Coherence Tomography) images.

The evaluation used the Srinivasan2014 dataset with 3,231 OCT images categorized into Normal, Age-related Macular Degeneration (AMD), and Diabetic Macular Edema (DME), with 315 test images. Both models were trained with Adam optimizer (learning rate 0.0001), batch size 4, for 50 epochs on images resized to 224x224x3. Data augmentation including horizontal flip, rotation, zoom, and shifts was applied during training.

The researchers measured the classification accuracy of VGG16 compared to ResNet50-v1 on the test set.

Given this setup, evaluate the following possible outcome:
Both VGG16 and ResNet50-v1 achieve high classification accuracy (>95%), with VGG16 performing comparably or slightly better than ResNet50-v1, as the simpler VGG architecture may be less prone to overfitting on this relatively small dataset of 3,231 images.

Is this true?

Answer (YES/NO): NO